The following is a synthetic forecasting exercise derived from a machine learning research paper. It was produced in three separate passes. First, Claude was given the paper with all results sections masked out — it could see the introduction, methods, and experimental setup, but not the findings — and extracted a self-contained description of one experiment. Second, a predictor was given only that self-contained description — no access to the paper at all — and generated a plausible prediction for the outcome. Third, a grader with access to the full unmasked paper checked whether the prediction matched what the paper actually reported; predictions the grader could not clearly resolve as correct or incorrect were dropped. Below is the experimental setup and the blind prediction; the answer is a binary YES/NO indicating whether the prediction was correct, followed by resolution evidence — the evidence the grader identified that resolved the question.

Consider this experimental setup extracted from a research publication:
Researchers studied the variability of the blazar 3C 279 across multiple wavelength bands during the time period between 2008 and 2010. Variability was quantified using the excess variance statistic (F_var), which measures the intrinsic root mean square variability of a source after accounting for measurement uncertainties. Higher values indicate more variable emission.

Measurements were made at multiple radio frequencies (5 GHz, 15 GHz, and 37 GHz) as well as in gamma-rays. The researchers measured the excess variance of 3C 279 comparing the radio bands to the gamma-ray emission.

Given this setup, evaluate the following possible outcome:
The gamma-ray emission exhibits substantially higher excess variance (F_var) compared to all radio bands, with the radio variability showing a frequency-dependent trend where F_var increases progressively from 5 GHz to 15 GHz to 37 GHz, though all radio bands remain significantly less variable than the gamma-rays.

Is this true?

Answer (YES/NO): NO